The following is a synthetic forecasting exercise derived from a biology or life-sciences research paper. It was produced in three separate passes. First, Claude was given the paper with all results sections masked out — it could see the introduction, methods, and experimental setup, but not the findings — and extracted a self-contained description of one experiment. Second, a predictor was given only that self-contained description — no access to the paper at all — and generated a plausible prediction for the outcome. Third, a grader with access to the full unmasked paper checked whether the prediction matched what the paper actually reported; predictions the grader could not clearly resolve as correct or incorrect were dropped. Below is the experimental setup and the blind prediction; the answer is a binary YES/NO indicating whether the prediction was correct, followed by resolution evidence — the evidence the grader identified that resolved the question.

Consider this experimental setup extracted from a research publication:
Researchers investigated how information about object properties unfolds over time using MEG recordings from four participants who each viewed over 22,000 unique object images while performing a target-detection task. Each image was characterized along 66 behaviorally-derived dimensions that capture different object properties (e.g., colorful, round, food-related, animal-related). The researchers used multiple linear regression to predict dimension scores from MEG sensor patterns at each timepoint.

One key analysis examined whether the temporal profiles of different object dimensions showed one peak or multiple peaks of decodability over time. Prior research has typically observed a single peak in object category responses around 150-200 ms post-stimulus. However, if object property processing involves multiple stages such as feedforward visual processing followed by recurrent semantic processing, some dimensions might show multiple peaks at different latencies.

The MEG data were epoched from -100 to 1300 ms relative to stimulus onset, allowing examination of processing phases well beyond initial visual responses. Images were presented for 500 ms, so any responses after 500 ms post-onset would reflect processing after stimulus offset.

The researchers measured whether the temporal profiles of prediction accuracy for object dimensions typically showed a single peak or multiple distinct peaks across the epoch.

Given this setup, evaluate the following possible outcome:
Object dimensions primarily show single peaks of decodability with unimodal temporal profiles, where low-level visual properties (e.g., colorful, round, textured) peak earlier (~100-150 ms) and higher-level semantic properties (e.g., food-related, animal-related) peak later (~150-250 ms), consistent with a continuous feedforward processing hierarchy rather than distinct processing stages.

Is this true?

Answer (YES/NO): NO